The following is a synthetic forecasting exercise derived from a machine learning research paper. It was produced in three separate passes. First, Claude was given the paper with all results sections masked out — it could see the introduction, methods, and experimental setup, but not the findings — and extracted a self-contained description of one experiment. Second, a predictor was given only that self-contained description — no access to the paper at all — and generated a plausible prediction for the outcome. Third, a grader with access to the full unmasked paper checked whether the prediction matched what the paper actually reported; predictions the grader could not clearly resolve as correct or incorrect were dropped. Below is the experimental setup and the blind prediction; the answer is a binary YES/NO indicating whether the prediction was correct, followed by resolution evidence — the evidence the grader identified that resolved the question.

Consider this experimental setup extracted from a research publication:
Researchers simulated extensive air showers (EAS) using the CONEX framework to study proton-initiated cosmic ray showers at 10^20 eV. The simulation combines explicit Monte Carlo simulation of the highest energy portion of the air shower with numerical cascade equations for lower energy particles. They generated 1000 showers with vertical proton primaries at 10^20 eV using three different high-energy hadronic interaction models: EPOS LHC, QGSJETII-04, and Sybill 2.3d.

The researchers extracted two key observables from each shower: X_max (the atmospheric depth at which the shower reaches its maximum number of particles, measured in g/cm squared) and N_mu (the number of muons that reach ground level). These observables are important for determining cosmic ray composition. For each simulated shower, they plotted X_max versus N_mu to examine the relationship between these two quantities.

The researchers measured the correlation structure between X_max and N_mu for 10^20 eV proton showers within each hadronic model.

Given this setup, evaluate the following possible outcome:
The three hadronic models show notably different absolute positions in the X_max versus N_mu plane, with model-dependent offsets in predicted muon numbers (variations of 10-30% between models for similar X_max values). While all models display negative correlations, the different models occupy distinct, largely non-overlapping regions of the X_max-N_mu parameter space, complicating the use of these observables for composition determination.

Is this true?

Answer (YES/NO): NO